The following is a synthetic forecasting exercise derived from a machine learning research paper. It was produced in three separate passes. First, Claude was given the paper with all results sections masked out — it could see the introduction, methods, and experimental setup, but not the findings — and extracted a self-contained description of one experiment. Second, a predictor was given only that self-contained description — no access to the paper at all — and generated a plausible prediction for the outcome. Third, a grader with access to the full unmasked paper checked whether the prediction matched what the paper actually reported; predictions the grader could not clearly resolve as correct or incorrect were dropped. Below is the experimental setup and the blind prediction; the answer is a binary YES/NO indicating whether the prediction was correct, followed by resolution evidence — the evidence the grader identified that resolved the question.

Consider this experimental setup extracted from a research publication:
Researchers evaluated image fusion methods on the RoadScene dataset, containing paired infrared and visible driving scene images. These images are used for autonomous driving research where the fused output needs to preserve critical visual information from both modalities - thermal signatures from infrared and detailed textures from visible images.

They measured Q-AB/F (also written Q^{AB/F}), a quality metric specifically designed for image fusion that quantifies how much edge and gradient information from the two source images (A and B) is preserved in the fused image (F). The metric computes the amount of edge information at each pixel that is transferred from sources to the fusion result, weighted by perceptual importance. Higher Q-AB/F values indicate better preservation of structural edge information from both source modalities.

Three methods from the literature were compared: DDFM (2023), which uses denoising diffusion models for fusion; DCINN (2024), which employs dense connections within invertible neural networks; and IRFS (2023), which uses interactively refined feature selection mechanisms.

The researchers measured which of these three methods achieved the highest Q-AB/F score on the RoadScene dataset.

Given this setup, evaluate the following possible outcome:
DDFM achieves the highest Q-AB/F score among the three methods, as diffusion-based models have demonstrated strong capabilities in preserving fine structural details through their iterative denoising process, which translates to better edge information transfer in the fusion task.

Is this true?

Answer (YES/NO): YES